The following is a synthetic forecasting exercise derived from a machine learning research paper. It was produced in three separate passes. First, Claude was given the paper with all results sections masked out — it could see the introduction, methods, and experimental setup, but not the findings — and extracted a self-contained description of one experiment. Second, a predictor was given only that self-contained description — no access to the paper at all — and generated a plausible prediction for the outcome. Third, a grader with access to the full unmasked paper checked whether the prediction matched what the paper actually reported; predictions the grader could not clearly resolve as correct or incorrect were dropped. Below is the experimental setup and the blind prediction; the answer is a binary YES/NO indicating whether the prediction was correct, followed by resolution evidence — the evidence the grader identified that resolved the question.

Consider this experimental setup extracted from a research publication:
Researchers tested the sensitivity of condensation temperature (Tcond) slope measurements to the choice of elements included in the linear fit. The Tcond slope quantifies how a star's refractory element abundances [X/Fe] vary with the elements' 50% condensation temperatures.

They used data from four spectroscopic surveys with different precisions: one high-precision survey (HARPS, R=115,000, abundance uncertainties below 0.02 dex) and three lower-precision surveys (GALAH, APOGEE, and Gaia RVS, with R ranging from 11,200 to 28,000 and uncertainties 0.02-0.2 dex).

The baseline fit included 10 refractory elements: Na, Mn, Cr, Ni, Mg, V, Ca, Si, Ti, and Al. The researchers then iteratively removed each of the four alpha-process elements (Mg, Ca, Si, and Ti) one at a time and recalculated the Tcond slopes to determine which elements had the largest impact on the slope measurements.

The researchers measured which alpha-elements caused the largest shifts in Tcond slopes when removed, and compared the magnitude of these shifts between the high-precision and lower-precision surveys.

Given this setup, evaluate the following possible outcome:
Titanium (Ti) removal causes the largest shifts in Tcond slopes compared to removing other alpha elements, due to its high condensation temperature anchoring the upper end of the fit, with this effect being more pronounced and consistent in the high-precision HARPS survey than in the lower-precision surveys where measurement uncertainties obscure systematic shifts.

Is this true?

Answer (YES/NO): NO